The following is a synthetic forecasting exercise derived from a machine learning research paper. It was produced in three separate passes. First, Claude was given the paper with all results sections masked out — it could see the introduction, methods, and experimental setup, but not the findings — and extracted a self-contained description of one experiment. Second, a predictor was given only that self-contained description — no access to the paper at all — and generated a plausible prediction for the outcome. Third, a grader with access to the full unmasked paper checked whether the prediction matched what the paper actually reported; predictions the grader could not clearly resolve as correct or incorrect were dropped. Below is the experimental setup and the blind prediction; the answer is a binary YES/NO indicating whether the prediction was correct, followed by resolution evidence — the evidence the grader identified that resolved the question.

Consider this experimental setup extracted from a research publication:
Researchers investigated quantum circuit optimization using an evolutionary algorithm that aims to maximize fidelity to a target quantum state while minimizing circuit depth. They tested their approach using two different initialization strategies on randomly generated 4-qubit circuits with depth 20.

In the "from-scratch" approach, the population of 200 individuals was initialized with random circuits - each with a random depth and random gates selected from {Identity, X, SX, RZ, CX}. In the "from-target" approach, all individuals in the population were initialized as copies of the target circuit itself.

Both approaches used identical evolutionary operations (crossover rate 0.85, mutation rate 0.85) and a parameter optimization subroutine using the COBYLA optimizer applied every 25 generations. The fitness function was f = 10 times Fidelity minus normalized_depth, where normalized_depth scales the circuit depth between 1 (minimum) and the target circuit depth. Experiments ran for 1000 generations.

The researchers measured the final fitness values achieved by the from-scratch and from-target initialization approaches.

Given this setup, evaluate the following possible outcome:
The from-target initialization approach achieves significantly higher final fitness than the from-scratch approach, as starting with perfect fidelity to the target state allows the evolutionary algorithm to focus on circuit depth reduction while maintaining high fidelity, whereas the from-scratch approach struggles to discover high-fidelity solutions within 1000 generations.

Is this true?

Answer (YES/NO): NO